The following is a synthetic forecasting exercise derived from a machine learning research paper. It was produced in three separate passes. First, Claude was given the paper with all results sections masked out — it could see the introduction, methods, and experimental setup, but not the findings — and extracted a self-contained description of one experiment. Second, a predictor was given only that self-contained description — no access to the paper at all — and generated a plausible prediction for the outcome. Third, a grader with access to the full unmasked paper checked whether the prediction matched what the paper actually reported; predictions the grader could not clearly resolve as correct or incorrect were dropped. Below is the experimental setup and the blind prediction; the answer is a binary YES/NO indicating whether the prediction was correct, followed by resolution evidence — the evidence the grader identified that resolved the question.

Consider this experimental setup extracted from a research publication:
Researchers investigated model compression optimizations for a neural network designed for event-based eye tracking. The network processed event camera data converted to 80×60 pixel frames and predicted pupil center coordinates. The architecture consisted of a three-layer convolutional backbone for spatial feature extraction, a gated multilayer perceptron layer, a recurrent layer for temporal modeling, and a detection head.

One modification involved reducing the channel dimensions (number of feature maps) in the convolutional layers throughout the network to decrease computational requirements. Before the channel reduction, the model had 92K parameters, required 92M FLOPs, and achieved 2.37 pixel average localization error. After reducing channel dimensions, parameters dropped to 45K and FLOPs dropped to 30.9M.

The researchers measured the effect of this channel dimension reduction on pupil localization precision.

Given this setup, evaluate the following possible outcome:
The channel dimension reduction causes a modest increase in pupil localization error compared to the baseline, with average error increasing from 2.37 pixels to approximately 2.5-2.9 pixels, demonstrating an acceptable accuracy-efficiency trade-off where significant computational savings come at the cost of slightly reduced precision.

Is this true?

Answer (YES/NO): YES